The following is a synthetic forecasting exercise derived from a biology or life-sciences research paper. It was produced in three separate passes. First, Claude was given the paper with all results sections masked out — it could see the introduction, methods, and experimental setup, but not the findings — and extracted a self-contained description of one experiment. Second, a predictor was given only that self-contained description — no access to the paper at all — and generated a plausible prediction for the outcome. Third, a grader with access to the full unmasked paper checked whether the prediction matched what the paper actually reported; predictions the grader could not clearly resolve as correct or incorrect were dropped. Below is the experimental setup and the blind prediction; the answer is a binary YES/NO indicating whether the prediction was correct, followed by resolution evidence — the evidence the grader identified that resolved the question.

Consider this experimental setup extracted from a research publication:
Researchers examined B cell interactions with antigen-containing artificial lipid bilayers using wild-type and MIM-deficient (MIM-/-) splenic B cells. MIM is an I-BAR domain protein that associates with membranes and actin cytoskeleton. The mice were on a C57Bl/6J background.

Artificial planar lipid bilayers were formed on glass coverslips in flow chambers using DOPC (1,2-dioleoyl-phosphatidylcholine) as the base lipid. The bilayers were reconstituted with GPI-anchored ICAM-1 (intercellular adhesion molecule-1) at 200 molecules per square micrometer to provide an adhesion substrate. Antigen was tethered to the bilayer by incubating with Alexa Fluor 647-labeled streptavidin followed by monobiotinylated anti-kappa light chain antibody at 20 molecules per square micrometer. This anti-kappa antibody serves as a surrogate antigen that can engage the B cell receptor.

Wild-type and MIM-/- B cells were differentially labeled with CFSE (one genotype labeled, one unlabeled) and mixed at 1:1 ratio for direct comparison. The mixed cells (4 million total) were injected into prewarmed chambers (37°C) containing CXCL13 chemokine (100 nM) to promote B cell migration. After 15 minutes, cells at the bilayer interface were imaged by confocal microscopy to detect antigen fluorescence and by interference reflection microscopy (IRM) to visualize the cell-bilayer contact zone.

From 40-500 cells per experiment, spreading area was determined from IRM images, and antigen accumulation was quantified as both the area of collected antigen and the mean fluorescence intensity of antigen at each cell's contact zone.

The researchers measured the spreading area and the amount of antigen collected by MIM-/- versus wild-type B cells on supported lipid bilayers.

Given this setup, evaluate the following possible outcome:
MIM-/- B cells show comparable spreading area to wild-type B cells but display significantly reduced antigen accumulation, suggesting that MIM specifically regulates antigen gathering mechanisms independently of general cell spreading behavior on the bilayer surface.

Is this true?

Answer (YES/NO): NO